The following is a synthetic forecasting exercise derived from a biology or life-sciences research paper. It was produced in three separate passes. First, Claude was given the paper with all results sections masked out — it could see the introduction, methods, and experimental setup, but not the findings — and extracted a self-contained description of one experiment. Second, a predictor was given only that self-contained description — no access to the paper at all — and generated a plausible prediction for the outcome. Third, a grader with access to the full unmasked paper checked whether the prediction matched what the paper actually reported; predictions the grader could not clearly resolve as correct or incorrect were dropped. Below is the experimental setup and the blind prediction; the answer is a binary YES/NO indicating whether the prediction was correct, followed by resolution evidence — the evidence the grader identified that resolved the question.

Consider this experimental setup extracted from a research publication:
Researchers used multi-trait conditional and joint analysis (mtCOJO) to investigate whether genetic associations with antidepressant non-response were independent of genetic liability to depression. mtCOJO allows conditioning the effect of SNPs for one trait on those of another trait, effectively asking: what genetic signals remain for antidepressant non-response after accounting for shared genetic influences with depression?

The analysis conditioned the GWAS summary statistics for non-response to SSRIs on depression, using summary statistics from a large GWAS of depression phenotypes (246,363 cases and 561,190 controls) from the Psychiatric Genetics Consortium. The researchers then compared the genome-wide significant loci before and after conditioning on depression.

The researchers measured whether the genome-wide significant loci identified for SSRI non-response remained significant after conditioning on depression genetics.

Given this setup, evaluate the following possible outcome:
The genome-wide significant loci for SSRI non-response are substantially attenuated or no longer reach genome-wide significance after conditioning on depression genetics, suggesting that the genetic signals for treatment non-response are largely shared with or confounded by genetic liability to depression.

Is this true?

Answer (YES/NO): NO